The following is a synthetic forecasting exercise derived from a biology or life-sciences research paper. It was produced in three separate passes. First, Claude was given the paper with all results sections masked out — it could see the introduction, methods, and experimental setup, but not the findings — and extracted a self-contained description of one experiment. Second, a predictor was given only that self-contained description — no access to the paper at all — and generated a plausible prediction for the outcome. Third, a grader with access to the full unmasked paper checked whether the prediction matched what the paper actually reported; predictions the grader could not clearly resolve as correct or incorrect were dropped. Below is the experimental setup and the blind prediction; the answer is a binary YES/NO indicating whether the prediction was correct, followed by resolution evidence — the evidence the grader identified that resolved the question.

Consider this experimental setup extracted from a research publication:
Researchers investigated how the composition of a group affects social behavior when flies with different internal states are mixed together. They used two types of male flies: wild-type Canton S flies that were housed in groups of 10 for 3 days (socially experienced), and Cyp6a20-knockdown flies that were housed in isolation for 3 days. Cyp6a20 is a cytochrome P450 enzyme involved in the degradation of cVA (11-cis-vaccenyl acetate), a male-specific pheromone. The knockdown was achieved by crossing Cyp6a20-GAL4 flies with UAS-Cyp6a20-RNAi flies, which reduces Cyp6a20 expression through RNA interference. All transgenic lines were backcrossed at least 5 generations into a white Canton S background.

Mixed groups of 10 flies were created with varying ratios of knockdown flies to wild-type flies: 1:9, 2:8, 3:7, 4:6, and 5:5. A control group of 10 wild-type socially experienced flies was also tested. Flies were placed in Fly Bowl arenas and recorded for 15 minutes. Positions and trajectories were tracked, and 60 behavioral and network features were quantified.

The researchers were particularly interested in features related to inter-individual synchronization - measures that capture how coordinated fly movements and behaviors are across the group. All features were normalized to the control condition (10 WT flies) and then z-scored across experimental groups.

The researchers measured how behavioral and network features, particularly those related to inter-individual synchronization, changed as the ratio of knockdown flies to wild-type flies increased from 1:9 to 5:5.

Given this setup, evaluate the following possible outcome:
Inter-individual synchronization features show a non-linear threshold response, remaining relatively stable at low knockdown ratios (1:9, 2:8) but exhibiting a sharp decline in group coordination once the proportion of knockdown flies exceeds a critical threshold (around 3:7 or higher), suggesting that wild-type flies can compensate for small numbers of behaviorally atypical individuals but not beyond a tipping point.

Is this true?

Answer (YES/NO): NO